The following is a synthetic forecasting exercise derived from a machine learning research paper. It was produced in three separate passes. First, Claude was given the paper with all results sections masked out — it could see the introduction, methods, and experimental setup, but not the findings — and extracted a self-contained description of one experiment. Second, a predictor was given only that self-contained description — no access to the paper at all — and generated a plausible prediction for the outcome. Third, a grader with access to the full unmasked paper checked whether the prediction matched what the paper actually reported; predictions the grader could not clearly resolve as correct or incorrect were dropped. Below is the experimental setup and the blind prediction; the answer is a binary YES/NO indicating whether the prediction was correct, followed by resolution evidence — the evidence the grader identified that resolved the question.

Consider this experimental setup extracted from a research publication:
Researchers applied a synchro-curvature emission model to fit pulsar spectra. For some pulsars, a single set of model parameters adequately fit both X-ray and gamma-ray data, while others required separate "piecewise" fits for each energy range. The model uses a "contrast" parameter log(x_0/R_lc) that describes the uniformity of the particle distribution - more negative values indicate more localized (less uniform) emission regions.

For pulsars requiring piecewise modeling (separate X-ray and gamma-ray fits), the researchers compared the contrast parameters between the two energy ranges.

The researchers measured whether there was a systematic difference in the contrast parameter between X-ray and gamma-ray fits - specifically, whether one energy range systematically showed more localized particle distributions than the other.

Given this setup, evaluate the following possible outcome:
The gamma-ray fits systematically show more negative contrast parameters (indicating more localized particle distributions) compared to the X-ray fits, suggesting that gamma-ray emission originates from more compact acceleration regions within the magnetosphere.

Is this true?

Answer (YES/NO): NO